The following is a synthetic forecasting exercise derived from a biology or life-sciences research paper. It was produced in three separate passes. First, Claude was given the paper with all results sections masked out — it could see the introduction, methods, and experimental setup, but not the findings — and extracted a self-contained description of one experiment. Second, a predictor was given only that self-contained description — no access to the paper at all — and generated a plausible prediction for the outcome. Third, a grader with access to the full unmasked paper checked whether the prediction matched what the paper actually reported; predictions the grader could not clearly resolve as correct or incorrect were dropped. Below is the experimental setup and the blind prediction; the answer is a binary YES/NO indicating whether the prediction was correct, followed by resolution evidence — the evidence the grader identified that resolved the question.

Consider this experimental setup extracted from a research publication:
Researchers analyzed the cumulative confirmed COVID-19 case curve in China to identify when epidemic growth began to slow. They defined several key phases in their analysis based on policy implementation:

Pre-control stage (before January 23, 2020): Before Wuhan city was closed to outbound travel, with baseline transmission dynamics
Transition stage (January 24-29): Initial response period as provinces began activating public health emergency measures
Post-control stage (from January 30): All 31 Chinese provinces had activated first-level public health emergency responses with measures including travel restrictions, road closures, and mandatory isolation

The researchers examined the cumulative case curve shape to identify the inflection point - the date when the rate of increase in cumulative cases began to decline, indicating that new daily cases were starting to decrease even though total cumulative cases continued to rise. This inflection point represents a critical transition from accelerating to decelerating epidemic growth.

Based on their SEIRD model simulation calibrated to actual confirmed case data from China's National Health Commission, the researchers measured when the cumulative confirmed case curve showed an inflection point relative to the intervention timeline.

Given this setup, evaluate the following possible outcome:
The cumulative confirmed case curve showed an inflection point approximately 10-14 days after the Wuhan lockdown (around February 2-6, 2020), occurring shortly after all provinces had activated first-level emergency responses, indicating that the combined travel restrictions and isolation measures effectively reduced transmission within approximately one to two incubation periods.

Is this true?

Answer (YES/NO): YES